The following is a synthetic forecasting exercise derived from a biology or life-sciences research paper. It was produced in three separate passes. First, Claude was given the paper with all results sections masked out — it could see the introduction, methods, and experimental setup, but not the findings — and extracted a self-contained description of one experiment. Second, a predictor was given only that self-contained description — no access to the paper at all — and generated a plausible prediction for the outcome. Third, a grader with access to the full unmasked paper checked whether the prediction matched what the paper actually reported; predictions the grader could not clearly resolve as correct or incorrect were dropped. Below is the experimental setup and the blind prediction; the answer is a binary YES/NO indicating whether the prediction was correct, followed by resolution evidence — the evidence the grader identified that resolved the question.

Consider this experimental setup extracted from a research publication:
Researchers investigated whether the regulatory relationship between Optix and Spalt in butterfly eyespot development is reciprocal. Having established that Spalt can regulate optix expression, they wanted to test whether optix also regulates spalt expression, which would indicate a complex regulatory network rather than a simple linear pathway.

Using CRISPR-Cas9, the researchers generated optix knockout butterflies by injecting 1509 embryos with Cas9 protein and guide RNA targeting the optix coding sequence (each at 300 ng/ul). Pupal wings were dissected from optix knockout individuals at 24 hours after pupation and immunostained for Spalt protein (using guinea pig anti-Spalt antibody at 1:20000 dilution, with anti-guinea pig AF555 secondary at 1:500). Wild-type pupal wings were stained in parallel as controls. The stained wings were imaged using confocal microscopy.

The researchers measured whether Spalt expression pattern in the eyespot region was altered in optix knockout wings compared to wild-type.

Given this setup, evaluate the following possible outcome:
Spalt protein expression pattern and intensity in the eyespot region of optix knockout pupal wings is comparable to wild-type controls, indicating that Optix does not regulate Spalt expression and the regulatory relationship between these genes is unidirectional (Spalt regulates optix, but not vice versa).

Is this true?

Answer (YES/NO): YES